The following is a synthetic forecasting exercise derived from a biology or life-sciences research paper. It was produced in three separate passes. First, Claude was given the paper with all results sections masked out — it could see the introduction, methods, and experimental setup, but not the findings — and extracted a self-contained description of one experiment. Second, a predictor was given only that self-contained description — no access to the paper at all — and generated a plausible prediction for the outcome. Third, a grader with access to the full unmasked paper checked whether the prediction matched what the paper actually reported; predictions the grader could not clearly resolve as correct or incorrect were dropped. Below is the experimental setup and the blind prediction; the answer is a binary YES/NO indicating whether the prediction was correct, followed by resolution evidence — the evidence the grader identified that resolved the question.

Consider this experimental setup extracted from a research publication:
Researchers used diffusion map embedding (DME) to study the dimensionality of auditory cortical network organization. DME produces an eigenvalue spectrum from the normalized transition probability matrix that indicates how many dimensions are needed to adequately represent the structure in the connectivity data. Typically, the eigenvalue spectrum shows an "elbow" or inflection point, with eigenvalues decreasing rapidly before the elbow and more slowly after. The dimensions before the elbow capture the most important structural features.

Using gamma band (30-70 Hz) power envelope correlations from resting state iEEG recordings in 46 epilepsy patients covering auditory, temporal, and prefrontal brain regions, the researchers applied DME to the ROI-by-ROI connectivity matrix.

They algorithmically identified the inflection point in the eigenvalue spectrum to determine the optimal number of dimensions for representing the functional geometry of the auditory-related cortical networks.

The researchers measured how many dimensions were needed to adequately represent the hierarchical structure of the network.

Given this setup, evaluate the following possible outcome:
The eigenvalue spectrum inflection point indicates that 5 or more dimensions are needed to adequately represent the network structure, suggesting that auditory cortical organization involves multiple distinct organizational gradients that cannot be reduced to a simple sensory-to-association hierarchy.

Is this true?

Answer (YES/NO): NO